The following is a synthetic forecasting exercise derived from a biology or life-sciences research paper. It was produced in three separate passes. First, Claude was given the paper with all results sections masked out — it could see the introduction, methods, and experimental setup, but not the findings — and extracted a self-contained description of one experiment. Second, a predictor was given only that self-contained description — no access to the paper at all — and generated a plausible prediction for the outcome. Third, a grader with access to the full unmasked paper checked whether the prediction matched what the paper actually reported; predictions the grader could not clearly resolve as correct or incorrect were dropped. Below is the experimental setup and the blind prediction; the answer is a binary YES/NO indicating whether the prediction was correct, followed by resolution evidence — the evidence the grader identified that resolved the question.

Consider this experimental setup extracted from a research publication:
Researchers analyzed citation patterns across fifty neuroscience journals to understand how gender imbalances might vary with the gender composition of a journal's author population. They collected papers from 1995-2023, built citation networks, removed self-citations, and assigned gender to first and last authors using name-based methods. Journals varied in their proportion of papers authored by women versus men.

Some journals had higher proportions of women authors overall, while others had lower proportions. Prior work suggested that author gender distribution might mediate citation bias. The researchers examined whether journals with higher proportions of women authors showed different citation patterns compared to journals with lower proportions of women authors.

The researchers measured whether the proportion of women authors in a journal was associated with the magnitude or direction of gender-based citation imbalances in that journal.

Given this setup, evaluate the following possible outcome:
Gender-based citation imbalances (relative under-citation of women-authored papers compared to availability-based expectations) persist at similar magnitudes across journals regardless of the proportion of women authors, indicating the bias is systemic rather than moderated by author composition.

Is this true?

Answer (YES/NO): NO